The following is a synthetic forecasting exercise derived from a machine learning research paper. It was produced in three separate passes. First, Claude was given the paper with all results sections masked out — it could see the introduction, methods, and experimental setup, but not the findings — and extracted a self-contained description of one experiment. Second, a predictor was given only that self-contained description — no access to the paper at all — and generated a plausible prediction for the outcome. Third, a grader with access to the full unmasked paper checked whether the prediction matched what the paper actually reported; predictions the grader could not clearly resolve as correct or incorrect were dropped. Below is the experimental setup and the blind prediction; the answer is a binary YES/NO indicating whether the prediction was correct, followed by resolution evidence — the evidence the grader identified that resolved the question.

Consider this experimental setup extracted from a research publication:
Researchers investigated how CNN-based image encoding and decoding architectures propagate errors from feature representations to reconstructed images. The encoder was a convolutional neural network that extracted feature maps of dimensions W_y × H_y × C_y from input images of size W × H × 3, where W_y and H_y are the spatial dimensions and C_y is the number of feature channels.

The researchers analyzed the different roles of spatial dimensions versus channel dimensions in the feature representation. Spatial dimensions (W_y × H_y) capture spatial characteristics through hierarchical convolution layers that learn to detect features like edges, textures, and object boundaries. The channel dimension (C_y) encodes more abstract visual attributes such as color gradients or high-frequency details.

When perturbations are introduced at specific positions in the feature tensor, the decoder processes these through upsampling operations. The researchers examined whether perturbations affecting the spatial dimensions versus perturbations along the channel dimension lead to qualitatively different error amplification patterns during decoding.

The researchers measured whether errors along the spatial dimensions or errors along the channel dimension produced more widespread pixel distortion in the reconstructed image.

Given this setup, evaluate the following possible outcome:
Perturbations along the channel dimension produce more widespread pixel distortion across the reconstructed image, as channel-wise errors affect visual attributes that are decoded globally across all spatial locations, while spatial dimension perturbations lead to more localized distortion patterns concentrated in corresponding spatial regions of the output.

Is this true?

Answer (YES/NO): NO